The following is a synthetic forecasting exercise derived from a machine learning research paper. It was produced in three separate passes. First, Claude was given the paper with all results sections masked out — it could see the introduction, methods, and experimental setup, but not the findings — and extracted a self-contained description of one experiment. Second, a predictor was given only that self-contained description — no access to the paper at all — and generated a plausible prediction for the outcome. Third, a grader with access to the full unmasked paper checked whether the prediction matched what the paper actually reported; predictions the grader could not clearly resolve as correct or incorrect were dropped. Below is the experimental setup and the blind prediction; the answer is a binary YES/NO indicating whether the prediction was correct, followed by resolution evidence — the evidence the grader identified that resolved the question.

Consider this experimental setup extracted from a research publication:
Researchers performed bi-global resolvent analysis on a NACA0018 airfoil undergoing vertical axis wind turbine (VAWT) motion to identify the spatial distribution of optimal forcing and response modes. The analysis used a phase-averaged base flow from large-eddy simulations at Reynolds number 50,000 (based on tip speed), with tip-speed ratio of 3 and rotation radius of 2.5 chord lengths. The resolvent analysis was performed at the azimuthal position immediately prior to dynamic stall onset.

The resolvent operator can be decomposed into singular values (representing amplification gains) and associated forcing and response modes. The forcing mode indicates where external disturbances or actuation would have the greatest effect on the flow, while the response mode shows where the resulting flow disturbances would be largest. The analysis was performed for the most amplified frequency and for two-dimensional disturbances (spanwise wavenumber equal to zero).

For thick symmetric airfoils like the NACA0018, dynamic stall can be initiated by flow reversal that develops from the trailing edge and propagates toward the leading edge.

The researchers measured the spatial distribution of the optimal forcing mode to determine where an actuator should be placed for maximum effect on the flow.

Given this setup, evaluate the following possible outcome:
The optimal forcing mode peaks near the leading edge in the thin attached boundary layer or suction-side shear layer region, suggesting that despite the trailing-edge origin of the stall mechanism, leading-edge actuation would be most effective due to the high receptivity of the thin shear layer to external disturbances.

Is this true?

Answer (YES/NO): YES